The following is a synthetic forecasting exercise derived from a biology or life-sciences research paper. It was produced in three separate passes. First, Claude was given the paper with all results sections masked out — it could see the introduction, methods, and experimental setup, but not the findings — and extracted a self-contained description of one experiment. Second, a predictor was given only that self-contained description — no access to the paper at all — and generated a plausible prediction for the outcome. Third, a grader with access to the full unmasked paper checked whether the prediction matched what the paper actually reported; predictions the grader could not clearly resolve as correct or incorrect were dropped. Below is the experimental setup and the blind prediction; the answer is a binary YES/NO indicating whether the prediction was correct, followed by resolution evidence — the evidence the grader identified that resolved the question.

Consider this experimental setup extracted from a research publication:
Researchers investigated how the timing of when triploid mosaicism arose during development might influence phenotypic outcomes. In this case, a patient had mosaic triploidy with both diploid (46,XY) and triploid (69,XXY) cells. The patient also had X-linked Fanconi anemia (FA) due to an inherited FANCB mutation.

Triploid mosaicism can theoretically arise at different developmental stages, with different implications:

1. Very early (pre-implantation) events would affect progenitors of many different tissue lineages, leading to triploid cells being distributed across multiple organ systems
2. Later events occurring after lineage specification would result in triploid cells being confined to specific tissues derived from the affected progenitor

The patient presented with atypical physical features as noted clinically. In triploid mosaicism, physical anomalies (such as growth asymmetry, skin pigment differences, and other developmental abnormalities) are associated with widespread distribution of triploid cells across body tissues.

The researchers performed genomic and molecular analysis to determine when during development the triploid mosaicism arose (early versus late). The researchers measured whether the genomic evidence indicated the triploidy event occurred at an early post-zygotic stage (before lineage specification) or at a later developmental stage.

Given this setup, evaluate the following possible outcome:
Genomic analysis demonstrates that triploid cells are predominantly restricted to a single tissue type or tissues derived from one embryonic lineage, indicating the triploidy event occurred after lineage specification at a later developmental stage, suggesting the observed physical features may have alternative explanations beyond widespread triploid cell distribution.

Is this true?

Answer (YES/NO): NO